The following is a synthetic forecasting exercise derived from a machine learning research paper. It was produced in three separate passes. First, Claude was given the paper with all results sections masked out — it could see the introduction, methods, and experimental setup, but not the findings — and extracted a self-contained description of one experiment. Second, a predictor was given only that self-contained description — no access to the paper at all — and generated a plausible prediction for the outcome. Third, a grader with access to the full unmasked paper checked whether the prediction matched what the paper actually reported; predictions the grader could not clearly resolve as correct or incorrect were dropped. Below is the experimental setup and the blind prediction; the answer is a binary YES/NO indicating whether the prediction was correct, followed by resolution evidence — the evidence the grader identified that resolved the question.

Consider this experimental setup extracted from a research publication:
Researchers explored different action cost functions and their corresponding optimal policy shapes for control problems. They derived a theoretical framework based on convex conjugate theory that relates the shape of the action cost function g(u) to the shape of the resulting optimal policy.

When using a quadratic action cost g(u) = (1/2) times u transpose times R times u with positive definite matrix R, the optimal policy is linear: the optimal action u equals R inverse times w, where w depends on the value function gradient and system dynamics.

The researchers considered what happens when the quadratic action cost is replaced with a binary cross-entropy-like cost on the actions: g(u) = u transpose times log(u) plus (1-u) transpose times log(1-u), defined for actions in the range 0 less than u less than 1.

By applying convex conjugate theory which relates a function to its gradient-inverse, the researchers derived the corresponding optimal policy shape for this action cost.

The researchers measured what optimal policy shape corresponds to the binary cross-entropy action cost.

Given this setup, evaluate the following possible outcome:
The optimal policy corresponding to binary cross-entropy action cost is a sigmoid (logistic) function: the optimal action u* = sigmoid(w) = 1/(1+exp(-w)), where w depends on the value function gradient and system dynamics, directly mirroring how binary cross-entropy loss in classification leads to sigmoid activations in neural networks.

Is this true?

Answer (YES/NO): YES